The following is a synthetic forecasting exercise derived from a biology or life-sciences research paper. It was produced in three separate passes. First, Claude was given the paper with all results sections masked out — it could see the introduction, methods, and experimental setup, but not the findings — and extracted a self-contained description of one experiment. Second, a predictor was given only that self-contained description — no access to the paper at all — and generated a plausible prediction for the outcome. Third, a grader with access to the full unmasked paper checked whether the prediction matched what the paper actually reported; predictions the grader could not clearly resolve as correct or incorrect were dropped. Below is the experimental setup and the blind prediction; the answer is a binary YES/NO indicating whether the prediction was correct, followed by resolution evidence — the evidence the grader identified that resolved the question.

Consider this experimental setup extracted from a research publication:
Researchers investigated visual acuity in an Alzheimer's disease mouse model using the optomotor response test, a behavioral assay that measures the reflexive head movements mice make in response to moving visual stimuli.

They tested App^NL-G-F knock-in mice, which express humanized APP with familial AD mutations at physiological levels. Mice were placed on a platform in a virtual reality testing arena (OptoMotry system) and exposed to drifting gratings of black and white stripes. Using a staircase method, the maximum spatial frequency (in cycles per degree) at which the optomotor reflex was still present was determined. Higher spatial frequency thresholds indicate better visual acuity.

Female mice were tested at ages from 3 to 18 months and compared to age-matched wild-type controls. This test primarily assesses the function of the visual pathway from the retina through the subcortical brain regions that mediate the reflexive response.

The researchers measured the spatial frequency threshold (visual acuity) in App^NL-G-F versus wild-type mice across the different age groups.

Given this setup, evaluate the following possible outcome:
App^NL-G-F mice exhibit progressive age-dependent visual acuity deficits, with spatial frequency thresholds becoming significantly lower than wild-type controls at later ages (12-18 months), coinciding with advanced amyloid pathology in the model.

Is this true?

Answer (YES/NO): NO